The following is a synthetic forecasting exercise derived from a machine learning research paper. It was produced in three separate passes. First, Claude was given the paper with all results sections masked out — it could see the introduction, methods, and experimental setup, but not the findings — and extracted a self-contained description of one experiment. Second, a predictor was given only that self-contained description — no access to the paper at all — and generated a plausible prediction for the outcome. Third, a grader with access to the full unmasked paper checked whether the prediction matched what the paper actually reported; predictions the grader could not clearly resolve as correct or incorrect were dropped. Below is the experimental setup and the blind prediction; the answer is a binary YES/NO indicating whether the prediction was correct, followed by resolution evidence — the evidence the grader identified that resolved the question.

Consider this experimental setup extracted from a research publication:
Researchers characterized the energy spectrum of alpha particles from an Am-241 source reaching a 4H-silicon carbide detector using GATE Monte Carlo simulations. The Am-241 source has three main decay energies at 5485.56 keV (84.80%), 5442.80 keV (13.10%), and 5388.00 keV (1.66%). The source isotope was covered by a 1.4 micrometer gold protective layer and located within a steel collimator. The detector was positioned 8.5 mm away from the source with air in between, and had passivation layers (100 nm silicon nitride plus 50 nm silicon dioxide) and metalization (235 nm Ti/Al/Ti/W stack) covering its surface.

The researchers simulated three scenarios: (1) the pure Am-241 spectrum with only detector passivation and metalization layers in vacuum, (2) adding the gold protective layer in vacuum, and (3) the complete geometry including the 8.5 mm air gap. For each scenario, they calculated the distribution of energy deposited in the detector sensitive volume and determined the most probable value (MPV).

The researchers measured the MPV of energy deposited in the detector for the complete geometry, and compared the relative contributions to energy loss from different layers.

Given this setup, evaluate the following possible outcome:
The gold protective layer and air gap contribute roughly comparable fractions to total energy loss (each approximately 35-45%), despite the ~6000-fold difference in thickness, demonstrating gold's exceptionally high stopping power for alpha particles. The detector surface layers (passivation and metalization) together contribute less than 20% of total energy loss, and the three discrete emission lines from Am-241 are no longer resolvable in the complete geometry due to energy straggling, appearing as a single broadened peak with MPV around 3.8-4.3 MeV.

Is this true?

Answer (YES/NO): NO